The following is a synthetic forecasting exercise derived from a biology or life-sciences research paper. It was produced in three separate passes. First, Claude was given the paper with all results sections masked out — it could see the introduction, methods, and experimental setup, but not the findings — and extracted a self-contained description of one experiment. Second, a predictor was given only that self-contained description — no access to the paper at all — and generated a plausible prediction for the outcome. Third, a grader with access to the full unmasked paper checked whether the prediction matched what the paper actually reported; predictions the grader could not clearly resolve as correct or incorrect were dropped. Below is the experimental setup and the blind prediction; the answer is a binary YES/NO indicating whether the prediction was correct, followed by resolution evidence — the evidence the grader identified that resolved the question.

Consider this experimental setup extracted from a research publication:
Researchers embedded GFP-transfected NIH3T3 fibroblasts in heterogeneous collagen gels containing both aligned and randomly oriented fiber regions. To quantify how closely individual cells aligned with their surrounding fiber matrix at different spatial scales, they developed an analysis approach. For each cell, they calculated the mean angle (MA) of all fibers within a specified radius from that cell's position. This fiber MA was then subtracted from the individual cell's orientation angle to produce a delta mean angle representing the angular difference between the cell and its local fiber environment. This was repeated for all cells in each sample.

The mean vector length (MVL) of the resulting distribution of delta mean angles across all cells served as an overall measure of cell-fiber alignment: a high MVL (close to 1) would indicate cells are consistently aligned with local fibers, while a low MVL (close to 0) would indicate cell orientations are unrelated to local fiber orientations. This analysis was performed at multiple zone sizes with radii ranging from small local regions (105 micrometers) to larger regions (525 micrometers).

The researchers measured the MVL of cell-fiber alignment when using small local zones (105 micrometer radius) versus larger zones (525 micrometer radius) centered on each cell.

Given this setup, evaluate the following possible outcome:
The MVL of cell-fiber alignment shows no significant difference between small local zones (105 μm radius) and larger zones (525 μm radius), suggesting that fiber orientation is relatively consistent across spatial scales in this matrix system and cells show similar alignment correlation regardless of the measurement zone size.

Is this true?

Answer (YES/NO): NO